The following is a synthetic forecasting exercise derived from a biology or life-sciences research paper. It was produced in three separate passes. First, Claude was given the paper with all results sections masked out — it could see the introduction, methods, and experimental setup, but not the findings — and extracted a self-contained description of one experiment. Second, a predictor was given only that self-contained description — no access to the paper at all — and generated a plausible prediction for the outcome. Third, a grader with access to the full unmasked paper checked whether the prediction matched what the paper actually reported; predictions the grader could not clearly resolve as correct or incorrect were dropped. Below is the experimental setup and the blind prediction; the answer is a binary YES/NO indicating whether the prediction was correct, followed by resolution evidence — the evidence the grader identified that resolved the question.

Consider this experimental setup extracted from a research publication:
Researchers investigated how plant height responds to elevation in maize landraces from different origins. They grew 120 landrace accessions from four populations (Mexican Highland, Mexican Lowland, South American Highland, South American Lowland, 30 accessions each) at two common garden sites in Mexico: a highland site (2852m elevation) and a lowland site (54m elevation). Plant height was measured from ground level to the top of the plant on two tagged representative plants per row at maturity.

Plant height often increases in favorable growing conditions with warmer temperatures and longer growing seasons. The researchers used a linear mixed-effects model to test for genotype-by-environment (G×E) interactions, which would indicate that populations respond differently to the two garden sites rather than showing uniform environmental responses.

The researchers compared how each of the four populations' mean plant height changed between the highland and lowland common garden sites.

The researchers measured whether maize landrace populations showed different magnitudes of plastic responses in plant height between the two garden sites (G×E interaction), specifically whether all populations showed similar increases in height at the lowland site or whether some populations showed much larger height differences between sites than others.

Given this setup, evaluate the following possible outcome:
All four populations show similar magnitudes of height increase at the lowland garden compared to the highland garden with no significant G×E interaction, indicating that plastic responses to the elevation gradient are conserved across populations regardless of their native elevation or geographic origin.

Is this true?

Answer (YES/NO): NO